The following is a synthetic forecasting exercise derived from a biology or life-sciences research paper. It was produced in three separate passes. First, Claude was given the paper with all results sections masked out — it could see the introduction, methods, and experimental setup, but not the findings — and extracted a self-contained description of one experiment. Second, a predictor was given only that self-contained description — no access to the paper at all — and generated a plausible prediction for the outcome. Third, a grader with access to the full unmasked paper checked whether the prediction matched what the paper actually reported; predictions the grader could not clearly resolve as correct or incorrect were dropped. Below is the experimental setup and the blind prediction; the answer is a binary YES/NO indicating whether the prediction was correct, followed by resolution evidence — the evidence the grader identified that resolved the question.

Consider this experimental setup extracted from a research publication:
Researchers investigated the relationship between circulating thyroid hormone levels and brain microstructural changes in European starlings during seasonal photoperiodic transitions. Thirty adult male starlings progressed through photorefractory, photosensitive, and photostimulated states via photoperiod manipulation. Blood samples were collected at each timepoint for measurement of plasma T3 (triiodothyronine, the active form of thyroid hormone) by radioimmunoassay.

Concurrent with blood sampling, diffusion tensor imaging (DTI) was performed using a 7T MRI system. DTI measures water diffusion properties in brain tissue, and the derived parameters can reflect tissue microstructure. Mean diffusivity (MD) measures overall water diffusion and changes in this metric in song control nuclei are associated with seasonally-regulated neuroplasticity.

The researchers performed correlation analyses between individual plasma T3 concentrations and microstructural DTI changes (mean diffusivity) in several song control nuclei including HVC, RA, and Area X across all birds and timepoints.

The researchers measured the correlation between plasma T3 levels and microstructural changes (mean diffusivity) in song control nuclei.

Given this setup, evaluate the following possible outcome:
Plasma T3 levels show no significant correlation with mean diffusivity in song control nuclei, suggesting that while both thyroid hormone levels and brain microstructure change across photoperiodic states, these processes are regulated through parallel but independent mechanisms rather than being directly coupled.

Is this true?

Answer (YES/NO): NO